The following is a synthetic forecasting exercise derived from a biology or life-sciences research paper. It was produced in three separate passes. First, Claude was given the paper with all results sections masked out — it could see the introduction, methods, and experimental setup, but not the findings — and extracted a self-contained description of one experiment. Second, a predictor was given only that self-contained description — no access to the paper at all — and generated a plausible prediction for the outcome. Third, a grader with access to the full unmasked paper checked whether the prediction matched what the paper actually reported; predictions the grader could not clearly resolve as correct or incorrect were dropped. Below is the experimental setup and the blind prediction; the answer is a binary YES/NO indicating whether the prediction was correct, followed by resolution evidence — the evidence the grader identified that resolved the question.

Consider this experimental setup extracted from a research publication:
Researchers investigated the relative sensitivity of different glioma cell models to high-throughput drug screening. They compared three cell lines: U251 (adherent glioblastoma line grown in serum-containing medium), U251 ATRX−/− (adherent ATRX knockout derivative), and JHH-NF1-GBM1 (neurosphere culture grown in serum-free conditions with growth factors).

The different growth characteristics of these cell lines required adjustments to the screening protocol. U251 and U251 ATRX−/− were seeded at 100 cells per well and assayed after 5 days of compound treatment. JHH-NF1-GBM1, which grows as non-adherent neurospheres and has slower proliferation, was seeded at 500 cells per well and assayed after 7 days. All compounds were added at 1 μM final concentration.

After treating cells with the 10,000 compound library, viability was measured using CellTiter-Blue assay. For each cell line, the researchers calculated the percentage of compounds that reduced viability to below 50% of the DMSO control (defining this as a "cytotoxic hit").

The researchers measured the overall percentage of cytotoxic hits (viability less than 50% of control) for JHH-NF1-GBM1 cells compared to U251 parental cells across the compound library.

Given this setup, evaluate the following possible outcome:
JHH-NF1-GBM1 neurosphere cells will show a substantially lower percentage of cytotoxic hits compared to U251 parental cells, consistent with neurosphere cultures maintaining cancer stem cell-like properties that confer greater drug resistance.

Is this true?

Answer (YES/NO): NO